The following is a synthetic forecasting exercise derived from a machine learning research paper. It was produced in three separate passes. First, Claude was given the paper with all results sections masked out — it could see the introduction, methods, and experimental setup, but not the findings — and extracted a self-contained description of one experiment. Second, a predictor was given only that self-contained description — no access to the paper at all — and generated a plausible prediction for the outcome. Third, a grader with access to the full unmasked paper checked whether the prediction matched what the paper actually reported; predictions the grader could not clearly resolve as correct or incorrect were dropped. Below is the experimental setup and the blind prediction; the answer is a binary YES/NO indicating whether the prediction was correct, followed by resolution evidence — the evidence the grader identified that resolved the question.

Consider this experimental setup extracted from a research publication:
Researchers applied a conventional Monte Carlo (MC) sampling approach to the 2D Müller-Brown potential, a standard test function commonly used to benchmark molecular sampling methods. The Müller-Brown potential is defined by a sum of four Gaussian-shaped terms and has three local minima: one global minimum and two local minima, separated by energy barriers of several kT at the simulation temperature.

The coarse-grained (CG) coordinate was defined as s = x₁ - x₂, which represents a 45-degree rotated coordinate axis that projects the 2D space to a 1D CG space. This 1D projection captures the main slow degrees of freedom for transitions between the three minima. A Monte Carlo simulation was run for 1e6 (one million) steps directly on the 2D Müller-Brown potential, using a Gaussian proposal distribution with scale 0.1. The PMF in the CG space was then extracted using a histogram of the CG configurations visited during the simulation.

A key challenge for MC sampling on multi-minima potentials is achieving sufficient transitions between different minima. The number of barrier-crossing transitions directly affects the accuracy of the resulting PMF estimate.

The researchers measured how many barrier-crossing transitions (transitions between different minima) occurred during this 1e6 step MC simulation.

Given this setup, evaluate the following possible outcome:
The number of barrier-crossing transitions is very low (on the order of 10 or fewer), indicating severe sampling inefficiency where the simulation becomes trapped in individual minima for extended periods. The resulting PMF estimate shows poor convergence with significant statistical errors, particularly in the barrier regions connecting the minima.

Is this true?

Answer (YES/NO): YES